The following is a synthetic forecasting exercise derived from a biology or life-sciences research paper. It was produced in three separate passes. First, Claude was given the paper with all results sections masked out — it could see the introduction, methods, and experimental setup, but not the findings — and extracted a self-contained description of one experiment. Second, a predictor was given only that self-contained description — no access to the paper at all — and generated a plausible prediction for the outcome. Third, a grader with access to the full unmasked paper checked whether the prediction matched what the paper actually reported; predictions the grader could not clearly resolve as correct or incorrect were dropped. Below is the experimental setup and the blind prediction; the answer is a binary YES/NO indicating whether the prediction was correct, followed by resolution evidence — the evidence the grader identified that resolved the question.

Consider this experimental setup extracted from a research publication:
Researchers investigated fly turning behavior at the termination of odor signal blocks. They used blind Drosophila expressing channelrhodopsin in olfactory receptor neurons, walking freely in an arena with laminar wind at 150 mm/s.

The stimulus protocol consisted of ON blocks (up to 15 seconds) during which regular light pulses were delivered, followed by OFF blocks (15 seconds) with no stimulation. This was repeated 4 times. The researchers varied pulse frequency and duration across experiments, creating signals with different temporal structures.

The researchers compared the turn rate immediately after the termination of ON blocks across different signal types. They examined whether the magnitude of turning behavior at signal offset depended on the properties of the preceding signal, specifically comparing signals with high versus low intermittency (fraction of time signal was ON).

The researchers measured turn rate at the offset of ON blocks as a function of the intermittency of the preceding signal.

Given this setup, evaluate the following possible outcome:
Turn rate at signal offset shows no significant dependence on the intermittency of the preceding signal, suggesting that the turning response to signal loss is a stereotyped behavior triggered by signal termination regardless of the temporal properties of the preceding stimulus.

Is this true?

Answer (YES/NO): NO